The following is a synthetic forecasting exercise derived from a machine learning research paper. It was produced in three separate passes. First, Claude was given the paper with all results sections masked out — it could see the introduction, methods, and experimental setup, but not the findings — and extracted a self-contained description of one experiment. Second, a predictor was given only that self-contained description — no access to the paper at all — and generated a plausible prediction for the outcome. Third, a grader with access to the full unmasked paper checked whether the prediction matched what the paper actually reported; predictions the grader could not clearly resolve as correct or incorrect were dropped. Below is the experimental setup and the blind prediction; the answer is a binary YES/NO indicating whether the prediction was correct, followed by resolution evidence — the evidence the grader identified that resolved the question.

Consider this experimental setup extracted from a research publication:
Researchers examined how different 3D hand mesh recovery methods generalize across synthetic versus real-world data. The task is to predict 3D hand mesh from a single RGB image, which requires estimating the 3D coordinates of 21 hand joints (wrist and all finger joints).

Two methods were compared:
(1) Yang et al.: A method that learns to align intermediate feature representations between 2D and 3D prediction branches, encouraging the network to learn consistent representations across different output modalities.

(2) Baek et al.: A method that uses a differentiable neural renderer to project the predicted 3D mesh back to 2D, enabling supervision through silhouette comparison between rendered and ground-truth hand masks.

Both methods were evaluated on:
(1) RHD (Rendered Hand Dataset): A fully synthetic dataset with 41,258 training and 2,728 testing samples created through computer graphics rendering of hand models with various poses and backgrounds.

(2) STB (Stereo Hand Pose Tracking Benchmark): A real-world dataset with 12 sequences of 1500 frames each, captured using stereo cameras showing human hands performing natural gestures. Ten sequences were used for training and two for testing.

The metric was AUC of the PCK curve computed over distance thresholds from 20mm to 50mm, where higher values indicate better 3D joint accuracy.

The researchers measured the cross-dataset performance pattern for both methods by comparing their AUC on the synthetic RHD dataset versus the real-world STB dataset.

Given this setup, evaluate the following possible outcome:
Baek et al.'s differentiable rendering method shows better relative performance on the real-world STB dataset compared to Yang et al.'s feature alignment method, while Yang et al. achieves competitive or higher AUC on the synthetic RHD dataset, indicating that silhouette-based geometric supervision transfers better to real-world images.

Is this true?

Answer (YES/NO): NO